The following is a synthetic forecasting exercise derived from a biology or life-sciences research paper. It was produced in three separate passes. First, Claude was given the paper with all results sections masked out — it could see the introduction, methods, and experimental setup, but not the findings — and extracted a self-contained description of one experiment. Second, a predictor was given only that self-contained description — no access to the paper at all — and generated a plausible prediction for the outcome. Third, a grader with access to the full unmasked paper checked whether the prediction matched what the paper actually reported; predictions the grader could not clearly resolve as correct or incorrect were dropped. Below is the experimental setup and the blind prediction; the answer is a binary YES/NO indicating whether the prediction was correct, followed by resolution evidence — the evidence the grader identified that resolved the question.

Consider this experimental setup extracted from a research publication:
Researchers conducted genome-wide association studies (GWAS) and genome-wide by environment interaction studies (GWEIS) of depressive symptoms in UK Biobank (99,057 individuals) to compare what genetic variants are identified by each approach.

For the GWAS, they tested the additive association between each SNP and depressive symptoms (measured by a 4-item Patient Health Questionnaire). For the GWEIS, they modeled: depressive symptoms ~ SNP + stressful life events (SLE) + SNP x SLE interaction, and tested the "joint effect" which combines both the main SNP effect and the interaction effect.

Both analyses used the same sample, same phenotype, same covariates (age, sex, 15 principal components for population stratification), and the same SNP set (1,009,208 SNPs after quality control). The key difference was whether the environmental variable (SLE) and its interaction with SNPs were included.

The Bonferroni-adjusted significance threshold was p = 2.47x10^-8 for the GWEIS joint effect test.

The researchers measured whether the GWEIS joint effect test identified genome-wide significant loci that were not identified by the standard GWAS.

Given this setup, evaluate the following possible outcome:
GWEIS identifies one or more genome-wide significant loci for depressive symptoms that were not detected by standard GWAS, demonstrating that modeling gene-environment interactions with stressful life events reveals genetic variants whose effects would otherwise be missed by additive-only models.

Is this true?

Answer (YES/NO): NO